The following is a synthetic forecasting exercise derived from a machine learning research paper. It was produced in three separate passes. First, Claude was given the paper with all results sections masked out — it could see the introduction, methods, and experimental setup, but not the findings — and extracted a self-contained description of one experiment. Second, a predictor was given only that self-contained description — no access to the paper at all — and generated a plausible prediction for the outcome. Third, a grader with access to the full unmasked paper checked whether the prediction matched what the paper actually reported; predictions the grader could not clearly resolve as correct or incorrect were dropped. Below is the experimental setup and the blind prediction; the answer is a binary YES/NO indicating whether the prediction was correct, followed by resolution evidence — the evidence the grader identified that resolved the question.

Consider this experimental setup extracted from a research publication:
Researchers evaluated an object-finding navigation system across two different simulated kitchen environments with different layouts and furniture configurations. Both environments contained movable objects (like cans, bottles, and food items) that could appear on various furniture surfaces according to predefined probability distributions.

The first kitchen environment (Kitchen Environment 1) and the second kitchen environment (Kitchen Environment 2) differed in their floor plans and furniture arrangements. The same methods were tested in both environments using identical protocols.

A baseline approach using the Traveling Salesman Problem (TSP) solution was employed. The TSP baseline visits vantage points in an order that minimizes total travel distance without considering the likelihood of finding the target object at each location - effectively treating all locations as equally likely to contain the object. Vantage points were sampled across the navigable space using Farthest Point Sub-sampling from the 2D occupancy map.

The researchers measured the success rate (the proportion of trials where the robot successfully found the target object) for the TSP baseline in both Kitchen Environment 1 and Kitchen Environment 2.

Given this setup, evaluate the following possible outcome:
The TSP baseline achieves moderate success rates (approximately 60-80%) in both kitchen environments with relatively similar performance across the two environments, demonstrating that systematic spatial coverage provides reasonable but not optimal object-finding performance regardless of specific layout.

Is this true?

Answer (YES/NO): NO